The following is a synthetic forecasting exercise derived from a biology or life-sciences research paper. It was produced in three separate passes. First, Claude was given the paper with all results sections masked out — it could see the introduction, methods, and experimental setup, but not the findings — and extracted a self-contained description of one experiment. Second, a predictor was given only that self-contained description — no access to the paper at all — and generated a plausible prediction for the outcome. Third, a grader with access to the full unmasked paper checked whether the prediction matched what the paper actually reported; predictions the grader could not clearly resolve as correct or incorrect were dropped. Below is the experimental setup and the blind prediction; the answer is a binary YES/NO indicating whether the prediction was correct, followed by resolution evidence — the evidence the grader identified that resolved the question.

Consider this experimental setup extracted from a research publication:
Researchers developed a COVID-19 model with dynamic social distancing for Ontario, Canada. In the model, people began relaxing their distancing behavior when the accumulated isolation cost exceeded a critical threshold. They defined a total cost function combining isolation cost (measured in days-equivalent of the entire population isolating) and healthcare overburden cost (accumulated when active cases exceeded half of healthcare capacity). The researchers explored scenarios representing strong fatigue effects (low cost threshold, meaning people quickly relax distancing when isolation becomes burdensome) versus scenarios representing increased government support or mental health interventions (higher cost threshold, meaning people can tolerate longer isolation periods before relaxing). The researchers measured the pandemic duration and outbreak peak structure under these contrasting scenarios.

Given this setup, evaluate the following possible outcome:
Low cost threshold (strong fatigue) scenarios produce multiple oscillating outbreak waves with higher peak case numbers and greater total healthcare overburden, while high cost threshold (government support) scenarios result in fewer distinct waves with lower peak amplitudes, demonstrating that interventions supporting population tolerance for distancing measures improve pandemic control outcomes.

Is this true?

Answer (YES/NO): NO